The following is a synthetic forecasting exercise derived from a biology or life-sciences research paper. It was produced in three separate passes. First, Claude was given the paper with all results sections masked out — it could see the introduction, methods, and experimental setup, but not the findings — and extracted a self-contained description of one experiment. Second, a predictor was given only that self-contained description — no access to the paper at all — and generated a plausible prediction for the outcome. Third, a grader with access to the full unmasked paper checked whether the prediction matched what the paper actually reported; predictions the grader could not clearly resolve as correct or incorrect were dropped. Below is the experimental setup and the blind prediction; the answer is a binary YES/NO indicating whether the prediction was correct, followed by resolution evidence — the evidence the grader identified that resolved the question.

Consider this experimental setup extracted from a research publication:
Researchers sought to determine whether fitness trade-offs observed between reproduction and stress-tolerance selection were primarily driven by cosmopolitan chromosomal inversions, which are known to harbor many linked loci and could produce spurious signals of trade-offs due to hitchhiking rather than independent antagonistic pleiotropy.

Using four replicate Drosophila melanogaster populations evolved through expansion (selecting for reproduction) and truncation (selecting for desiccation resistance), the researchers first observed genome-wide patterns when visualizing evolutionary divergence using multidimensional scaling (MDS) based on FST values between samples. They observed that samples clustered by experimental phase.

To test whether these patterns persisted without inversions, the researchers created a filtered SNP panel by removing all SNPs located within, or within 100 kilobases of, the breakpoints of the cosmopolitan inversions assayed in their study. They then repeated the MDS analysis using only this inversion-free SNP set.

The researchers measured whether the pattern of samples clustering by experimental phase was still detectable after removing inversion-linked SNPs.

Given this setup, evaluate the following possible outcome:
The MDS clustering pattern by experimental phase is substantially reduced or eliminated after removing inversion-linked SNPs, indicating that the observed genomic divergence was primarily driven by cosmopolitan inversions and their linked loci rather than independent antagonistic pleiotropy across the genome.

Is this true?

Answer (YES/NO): NO